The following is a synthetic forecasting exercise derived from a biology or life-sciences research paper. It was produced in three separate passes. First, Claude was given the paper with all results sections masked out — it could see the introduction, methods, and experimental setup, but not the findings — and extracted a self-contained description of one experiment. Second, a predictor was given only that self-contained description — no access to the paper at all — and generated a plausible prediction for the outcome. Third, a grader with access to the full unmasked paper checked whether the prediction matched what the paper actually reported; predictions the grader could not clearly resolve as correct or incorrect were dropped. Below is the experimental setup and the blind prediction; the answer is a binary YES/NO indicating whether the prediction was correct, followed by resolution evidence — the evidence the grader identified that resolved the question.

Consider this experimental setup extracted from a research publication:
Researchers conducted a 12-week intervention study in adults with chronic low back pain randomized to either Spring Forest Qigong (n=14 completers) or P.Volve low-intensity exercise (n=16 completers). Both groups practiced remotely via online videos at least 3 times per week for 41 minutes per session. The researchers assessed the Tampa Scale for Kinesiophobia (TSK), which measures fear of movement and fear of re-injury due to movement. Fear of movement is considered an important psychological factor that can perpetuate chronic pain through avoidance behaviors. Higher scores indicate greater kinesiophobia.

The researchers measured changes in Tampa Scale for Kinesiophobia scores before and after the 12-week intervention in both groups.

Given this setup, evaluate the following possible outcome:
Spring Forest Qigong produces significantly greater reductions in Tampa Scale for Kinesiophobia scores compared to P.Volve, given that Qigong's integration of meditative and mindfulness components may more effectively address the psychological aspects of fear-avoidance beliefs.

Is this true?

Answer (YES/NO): NO